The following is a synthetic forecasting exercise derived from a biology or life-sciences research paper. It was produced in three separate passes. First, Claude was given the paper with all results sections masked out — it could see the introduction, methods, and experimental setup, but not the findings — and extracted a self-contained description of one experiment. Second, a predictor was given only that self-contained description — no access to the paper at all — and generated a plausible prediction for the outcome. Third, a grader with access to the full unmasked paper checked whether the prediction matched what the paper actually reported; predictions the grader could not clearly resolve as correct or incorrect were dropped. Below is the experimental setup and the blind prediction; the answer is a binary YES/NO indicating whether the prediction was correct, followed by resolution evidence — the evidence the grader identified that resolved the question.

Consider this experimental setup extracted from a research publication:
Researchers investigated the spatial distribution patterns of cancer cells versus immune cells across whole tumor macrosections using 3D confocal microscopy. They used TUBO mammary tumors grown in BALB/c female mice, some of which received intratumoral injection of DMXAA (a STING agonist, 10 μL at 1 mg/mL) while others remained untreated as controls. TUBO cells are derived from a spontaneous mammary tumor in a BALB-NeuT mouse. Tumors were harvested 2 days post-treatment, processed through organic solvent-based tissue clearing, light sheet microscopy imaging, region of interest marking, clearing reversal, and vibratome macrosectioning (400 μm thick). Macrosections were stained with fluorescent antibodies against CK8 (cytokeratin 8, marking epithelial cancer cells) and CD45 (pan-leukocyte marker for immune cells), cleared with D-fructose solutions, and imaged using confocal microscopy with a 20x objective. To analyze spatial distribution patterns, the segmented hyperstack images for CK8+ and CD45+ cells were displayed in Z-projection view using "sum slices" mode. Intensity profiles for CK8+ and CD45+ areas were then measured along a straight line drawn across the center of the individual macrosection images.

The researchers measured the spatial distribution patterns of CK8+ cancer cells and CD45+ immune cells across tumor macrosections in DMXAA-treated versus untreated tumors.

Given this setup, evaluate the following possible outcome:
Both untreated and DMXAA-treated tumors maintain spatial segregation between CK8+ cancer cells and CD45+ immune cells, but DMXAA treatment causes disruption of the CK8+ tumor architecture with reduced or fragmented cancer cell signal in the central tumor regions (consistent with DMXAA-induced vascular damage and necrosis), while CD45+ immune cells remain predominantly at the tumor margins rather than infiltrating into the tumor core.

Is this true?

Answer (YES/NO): NO